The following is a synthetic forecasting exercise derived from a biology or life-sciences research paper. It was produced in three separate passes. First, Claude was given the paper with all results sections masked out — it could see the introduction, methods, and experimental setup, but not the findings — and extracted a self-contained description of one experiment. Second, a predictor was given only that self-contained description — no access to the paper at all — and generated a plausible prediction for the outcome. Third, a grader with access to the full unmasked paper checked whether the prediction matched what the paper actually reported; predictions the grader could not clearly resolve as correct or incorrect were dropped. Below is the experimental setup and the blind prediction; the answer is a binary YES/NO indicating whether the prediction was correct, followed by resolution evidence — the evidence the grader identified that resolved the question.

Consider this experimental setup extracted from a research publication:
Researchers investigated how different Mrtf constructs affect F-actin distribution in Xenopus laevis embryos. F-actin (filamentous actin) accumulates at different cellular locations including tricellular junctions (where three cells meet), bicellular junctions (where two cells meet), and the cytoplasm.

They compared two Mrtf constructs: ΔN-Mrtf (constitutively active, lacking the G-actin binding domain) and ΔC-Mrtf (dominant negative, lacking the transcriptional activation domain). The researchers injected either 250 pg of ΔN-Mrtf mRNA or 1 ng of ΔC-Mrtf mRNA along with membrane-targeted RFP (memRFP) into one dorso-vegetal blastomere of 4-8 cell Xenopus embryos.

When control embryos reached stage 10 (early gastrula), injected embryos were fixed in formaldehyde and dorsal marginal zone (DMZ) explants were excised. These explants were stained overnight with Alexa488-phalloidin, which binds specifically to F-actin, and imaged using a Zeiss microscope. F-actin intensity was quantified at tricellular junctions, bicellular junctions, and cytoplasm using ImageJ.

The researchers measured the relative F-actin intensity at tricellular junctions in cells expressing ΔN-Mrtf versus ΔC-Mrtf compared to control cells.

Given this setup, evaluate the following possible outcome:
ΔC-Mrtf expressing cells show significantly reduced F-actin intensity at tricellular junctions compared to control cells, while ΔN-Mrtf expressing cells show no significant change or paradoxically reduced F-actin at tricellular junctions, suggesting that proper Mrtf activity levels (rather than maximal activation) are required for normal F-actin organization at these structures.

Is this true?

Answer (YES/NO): YES